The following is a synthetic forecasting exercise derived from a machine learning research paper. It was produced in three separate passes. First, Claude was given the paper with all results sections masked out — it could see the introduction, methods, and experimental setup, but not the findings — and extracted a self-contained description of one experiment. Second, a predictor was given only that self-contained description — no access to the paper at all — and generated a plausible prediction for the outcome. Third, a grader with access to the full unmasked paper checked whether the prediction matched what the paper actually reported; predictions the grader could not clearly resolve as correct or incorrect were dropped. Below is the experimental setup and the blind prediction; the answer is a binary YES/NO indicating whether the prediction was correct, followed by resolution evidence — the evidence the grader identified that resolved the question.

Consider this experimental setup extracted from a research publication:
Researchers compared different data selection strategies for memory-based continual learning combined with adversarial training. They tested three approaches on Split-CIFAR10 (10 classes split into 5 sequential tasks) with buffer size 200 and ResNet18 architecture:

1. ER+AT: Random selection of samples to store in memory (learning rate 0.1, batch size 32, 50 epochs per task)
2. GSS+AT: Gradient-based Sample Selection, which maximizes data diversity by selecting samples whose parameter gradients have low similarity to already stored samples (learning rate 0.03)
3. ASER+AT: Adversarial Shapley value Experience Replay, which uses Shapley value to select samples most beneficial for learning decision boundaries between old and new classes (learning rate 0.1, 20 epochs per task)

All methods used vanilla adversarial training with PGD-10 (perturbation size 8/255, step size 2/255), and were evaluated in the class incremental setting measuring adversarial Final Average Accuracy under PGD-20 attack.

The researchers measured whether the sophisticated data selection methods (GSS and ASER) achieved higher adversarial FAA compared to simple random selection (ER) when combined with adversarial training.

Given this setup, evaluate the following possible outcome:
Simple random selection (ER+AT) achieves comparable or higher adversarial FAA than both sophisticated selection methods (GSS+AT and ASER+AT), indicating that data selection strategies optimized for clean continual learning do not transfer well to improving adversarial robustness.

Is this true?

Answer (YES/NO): YES